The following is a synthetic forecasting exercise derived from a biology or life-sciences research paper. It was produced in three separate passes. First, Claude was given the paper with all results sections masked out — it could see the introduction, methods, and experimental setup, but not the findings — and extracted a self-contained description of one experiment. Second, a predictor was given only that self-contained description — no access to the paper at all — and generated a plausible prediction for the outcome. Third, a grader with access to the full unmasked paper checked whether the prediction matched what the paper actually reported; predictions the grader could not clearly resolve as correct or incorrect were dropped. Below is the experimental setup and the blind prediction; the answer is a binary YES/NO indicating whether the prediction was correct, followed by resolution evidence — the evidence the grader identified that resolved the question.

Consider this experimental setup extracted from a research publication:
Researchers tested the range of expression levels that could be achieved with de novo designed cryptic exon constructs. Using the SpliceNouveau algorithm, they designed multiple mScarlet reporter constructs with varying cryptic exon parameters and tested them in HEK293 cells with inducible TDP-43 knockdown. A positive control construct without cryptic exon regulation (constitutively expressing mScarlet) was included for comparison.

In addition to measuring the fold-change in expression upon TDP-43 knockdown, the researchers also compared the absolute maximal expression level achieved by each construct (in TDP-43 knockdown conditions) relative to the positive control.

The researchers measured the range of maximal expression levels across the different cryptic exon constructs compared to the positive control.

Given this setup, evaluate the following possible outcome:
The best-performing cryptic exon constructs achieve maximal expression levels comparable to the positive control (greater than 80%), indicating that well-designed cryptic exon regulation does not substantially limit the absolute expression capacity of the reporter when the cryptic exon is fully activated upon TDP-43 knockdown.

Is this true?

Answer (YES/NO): YES